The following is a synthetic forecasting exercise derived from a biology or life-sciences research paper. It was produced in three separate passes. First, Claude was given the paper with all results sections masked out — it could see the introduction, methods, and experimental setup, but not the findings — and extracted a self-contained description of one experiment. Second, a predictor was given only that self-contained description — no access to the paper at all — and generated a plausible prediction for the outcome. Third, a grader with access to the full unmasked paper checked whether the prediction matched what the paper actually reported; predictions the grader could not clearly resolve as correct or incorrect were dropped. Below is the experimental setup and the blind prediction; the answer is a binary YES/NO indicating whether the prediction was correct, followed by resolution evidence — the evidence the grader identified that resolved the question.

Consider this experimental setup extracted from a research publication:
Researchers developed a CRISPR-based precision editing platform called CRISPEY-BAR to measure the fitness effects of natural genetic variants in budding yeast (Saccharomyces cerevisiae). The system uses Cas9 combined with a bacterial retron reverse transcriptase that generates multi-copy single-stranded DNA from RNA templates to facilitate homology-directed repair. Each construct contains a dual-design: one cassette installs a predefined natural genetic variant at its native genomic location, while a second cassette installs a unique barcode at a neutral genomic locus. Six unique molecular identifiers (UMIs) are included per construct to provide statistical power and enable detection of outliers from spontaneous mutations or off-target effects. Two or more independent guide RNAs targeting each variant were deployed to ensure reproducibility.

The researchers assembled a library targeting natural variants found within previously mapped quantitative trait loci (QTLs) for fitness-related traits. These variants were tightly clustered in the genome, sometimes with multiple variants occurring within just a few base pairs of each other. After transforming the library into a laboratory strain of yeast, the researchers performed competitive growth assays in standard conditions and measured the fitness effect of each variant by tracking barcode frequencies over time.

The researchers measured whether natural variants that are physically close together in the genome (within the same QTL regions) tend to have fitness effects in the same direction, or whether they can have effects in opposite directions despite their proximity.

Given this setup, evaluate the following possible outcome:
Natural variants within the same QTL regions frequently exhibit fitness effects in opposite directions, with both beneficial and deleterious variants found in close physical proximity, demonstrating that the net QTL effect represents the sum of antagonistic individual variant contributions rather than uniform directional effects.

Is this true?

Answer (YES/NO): NO